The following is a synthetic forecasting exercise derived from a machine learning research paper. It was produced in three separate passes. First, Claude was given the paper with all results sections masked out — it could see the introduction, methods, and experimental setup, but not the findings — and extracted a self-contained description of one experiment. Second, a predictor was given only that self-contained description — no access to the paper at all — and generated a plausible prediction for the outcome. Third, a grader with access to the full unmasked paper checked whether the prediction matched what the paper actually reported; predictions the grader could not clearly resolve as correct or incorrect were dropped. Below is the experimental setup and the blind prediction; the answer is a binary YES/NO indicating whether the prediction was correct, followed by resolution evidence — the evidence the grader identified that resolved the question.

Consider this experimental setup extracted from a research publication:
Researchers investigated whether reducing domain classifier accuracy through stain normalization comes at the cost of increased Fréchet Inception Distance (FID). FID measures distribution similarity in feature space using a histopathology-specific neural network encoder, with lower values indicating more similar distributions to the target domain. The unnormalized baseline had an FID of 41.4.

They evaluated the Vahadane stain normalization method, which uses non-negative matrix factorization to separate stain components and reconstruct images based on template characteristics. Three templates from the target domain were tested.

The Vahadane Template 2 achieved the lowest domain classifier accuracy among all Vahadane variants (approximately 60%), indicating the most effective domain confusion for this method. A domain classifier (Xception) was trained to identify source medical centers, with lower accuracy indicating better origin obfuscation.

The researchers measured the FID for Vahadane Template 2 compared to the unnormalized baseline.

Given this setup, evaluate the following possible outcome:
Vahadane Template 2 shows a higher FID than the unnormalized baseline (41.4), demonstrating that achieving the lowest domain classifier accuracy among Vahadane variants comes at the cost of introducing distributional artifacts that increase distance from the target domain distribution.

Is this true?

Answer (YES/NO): YES